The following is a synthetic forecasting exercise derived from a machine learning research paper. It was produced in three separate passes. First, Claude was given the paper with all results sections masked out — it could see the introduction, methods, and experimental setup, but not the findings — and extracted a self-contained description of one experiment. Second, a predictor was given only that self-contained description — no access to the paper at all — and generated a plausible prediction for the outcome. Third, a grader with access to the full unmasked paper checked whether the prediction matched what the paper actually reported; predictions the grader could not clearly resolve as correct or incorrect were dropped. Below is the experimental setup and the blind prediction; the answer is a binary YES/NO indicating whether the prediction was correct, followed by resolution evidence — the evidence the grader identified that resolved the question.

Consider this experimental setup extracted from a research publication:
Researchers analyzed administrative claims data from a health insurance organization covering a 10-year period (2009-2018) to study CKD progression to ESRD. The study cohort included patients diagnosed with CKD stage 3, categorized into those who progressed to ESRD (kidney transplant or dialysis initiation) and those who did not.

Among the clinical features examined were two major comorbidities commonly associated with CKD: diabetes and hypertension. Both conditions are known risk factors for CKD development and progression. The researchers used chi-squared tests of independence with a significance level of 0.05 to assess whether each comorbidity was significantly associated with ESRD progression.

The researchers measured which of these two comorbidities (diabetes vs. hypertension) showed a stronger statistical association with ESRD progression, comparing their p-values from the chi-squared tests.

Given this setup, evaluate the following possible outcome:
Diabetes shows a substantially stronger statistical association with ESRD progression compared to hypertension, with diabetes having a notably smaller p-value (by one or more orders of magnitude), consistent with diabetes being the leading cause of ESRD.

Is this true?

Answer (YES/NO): YES